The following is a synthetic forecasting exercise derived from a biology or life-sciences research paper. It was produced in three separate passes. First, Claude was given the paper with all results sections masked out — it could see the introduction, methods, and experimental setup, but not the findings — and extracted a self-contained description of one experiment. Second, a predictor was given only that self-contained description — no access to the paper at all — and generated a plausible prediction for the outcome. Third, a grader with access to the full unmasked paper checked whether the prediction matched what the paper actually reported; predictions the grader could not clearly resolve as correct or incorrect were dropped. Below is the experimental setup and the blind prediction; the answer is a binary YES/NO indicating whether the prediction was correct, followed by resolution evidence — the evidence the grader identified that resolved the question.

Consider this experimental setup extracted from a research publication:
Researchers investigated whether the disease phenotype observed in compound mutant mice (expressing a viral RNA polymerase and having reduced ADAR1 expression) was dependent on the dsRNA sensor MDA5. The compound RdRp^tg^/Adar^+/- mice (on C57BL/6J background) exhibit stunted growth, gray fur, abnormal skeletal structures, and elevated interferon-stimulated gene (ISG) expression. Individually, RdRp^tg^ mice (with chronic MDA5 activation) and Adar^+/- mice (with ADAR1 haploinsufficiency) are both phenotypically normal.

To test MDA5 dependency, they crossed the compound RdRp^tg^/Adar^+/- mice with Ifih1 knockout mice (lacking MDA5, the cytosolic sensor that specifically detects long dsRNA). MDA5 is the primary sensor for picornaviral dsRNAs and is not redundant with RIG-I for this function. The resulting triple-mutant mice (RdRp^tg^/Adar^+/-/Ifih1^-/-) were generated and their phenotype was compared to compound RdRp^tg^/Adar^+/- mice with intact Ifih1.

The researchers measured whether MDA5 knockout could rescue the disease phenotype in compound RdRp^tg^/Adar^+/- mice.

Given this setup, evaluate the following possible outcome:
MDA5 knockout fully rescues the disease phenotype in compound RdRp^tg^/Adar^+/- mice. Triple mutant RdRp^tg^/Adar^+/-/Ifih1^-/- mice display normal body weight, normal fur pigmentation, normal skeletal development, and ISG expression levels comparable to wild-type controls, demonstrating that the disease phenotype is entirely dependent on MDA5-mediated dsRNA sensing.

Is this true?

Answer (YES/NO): YES